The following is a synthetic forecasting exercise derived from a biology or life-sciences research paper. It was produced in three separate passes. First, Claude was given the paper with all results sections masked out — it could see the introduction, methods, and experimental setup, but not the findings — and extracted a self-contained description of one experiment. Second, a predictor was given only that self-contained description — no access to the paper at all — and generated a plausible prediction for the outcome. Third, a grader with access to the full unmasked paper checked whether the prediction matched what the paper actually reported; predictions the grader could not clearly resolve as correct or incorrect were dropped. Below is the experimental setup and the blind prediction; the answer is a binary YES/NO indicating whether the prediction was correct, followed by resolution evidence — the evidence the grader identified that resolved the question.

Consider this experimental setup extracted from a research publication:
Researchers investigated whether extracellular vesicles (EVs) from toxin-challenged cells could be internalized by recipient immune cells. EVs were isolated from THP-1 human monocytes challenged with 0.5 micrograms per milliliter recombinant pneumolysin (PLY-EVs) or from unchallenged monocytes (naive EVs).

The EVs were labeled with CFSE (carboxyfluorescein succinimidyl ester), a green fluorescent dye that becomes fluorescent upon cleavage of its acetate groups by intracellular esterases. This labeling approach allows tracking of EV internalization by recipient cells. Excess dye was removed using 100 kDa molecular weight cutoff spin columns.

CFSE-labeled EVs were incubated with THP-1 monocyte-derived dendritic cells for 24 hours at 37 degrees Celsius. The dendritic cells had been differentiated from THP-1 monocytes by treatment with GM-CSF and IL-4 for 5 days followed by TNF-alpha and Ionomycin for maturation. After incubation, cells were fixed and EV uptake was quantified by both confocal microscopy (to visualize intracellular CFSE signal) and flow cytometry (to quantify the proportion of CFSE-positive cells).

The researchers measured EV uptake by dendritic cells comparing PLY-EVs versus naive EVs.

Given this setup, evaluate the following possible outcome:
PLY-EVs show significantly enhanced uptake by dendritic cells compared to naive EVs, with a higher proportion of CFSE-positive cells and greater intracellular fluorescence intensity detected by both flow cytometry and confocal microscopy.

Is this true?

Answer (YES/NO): YES